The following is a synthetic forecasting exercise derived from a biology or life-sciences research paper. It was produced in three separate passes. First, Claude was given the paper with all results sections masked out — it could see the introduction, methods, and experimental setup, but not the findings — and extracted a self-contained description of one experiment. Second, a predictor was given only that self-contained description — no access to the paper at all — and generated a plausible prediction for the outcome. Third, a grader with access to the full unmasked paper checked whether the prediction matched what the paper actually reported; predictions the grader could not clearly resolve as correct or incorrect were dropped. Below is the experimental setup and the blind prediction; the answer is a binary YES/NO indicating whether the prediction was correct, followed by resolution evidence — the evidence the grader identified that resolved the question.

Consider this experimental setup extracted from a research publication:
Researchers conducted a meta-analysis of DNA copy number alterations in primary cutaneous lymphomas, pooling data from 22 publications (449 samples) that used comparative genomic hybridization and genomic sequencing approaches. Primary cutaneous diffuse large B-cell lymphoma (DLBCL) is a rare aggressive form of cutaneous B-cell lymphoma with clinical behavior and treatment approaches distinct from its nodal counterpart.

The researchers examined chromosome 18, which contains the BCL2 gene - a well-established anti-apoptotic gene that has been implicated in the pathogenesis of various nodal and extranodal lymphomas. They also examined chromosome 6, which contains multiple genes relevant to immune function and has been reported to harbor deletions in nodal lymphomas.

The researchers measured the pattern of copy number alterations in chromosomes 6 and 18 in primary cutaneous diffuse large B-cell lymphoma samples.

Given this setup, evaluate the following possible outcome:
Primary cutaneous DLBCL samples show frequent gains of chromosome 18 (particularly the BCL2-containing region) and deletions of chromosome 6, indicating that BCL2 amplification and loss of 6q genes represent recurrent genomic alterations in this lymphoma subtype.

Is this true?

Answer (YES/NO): YES